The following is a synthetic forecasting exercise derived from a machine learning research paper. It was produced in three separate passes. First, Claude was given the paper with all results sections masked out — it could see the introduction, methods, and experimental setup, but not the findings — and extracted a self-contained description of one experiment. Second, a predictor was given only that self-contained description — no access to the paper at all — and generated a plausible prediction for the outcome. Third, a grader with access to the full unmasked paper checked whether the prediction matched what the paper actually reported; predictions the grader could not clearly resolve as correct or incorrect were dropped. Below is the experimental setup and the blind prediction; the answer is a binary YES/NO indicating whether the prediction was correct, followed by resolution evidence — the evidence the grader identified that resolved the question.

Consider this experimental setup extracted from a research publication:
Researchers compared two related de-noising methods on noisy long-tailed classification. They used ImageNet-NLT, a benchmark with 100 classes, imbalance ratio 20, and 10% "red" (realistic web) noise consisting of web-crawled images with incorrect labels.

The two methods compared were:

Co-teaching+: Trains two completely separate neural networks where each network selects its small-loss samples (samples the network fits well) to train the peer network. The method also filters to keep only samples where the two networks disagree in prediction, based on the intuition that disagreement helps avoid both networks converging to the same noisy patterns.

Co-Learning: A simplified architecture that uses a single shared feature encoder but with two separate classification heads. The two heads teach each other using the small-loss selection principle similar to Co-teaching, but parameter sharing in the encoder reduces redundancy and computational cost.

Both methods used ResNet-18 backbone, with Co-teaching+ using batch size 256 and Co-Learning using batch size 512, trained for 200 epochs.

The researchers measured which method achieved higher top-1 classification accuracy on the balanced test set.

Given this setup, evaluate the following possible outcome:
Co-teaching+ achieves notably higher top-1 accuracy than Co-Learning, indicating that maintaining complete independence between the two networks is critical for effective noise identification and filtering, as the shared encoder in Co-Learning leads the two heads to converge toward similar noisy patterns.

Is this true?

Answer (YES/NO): NO